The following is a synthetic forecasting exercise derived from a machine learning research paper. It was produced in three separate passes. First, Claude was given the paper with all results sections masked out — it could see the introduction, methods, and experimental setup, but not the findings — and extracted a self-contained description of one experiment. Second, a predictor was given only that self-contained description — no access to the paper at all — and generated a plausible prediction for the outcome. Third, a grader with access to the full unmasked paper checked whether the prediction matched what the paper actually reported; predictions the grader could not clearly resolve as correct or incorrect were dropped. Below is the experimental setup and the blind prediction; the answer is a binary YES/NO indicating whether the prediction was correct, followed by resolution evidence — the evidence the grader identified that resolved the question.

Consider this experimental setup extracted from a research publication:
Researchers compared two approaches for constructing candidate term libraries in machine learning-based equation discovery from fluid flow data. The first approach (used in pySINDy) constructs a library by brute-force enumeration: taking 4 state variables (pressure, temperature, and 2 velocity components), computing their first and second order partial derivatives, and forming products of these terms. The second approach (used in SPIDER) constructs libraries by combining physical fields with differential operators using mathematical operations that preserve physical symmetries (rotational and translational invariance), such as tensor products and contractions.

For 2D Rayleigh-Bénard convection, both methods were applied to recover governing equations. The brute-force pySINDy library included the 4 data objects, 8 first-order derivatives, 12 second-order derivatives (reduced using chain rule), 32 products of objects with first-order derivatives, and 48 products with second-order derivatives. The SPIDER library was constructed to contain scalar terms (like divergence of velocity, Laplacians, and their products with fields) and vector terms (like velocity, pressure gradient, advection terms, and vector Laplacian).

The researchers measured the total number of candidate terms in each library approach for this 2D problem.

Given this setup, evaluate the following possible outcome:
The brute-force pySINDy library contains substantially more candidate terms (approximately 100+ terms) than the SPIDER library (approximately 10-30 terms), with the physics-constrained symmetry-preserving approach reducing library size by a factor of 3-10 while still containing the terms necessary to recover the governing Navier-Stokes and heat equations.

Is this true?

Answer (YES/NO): YES